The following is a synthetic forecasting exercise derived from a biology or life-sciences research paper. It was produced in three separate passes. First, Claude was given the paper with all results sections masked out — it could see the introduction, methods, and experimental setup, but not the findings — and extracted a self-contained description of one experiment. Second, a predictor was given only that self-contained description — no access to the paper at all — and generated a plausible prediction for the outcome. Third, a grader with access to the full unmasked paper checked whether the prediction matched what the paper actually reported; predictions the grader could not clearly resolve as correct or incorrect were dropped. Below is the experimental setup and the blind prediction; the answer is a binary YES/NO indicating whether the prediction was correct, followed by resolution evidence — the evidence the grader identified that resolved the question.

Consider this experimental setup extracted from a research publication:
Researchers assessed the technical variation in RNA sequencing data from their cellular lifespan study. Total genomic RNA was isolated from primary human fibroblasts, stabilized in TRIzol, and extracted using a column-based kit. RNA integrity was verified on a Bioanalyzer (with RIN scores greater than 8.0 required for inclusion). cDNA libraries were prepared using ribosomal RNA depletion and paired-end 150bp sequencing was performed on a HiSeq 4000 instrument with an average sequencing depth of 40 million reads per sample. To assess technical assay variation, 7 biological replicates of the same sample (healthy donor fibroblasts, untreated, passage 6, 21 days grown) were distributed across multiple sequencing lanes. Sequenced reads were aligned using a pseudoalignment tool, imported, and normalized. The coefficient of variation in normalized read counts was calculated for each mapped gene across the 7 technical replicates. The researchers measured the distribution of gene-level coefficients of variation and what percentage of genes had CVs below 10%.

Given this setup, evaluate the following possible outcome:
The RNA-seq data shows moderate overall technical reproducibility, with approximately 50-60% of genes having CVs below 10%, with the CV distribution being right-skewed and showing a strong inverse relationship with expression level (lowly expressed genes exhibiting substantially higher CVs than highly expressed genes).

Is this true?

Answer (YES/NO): NO